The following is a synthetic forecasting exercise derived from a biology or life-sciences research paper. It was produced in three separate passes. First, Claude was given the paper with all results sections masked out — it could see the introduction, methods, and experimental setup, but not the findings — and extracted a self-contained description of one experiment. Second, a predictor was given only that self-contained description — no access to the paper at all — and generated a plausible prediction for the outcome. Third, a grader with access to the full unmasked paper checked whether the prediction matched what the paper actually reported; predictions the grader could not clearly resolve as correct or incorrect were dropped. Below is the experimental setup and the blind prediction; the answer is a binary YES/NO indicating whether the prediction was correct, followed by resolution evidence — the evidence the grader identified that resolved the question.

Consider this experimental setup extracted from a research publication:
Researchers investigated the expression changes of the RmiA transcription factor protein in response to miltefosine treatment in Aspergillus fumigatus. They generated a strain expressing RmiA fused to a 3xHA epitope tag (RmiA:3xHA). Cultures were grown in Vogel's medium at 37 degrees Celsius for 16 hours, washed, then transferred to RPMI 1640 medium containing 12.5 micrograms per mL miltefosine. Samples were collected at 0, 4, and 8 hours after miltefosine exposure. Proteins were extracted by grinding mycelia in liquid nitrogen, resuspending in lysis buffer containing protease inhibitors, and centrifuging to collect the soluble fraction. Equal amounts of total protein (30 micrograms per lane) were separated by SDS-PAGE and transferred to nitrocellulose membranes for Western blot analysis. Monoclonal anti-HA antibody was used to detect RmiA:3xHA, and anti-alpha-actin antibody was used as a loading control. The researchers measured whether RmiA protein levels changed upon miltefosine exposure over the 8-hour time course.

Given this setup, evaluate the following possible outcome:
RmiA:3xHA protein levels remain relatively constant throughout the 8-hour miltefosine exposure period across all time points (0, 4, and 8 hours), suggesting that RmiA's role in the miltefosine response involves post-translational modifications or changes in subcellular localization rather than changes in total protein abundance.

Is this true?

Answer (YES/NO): NO